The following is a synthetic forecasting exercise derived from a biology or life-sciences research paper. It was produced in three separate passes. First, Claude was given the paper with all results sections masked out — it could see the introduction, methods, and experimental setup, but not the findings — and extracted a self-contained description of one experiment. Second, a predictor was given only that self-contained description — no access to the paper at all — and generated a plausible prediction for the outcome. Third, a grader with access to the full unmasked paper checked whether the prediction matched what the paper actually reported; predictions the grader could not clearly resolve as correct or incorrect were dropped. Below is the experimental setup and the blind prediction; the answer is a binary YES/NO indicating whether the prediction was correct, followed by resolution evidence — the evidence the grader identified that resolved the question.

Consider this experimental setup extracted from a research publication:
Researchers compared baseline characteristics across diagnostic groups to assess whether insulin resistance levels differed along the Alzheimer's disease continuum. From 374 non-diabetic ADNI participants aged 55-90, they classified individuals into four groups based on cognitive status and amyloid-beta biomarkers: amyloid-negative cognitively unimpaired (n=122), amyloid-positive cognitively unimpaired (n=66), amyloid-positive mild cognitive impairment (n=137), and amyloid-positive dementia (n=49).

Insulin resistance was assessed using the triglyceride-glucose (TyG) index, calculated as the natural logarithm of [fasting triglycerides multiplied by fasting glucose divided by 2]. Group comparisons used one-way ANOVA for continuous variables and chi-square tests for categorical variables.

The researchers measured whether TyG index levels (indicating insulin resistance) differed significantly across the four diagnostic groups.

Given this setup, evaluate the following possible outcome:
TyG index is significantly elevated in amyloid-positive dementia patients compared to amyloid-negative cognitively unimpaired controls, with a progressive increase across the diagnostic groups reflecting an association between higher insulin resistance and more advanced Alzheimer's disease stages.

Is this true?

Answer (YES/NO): NO